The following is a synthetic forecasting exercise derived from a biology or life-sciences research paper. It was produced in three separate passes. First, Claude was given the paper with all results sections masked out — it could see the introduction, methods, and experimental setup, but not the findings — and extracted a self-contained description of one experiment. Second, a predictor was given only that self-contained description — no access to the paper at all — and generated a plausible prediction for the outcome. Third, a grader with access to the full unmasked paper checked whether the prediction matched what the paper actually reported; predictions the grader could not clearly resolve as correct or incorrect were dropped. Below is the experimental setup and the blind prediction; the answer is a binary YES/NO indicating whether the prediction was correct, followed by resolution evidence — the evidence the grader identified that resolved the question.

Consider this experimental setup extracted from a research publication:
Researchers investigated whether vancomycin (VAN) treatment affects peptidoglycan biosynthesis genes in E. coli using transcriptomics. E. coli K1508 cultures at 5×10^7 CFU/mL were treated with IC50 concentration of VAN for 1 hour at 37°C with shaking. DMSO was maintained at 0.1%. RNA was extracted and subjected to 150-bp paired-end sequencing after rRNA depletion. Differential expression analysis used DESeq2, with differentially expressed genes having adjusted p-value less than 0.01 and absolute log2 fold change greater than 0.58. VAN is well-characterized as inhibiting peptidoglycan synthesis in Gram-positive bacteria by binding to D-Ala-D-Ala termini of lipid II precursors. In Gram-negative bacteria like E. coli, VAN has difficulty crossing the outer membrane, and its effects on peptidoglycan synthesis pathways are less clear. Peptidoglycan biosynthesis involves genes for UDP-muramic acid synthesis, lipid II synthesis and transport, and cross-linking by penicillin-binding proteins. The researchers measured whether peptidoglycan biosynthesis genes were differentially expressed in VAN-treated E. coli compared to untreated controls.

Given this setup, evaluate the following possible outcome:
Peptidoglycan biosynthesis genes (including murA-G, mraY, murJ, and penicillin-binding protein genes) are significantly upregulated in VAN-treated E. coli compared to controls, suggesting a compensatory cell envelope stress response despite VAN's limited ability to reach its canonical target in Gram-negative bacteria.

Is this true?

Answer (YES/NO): NO